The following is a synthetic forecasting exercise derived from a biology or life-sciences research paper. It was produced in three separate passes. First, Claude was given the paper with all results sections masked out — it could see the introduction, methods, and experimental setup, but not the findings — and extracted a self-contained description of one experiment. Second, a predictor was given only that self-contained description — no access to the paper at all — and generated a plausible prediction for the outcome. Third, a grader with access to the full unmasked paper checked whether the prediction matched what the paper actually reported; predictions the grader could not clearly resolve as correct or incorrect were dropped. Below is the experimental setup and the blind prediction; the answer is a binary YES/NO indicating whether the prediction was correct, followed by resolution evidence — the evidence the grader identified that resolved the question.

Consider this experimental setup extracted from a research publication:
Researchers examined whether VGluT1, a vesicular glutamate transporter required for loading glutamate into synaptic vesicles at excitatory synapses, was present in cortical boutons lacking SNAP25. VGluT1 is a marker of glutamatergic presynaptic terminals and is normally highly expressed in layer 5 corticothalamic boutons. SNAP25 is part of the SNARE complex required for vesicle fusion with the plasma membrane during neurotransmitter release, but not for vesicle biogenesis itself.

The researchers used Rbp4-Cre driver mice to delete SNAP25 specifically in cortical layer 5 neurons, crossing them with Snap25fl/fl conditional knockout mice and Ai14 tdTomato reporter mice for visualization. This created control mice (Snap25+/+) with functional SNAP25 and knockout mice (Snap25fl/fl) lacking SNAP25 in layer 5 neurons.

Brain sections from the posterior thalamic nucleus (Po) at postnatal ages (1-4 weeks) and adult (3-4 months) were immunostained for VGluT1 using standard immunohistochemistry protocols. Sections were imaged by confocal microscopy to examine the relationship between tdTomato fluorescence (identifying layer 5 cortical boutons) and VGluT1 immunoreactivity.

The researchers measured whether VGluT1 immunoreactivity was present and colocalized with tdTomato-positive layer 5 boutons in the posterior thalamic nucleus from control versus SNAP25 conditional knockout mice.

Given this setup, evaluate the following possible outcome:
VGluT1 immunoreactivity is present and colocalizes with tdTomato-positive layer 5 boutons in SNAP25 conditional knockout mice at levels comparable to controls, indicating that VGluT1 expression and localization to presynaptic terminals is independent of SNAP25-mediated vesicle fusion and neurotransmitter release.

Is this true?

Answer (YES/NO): YES